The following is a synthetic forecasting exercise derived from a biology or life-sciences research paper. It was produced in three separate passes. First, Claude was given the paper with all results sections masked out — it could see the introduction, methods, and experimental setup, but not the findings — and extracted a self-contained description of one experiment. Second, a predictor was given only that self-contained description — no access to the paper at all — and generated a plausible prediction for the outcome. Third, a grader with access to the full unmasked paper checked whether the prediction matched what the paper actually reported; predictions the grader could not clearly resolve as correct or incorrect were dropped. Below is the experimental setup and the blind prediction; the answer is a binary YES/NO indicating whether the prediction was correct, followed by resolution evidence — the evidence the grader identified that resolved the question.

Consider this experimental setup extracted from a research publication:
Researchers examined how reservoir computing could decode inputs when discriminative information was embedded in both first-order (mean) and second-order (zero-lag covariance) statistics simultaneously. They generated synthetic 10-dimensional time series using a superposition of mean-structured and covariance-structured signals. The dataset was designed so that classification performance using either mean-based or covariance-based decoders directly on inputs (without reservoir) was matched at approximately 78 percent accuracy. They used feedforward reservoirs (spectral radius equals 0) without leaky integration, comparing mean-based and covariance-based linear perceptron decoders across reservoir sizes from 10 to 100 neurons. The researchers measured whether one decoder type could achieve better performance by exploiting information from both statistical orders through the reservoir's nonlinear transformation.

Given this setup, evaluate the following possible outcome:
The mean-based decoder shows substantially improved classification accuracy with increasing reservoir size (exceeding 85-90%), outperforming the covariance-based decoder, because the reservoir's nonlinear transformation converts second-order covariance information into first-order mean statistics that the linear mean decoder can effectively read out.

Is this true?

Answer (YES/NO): NO